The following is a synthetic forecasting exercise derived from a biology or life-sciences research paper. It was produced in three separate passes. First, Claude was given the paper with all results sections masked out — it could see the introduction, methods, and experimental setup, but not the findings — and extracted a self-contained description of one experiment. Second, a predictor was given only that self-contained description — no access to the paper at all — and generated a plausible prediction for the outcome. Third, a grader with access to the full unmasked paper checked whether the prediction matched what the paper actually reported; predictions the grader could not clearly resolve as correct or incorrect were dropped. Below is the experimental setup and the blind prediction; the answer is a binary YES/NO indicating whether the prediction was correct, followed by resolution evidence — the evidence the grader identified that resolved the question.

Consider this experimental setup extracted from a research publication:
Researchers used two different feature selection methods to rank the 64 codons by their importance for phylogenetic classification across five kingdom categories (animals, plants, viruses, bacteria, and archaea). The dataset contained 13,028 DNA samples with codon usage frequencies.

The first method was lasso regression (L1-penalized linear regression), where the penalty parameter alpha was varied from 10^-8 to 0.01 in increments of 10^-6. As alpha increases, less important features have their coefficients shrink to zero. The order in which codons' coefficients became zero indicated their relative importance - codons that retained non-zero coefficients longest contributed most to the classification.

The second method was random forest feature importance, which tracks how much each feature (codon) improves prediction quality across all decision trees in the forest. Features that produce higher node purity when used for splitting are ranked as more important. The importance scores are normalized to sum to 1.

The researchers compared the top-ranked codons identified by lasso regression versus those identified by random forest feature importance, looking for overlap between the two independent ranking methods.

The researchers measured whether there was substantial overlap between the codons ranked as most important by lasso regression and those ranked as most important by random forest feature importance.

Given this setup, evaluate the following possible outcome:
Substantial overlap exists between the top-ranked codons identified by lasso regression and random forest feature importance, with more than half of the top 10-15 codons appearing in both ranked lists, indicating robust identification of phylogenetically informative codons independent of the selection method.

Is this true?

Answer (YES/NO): YES